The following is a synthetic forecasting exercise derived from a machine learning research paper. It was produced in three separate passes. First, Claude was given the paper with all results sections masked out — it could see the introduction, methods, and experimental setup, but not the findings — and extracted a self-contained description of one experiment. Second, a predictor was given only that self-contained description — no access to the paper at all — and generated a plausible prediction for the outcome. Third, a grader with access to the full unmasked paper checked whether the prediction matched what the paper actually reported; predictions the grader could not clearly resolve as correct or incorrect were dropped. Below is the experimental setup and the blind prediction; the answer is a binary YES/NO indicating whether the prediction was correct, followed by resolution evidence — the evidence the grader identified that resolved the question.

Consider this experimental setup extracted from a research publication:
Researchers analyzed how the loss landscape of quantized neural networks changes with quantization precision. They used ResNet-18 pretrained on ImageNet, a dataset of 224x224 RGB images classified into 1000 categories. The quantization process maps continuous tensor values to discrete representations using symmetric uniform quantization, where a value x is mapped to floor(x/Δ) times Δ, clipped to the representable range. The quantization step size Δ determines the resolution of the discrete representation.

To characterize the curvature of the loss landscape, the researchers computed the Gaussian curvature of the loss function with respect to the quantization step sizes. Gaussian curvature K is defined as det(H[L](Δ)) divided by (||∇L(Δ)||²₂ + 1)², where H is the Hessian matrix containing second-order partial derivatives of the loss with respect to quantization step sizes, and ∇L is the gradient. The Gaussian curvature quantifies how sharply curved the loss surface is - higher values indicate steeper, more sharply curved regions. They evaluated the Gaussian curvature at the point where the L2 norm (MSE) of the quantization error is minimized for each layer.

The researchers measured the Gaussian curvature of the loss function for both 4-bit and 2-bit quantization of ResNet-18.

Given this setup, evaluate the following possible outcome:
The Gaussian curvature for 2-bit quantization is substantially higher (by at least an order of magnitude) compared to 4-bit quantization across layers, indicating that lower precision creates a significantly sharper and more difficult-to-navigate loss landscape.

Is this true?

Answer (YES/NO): YES